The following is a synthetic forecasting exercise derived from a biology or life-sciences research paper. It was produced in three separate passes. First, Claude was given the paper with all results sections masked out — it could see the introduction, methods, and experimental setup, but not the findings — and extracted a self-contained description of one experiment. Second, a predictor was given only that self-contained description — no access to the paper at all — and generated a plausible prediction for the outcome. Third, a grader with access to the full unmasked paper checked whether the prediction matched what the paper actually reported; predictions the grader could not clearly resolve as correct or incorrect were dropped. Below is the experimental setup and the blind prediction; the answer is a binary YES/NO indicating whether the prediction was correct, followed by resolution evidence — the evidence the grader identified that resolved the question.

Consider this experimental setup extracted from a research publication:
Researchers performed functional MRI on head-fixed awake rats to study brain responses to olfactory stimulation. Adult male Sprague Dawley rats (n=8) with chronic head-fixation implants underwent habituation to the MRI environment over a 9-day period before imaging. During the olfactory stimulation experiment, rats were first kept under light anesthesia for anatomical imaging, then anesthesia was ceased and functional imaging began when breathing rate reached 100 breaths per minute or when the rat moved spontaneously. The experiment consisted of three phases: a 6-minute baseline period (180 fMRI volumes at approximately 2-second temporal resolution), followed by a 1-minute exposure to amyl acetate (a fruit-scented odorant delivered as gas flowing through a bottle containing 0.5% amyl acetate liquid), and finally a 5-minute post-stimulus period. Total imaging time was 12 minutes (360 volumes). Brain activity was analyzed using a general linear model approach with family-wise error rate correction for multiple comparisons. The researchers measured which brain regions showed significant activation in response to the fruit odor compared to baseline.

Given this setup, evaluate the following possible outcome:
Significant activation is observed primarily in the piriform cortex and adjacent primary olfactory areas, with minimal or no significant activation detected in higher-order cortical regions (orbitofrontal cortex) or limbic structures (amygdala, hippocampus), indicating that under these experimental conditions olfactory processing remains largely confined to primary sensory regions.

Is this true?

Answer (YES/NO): NO